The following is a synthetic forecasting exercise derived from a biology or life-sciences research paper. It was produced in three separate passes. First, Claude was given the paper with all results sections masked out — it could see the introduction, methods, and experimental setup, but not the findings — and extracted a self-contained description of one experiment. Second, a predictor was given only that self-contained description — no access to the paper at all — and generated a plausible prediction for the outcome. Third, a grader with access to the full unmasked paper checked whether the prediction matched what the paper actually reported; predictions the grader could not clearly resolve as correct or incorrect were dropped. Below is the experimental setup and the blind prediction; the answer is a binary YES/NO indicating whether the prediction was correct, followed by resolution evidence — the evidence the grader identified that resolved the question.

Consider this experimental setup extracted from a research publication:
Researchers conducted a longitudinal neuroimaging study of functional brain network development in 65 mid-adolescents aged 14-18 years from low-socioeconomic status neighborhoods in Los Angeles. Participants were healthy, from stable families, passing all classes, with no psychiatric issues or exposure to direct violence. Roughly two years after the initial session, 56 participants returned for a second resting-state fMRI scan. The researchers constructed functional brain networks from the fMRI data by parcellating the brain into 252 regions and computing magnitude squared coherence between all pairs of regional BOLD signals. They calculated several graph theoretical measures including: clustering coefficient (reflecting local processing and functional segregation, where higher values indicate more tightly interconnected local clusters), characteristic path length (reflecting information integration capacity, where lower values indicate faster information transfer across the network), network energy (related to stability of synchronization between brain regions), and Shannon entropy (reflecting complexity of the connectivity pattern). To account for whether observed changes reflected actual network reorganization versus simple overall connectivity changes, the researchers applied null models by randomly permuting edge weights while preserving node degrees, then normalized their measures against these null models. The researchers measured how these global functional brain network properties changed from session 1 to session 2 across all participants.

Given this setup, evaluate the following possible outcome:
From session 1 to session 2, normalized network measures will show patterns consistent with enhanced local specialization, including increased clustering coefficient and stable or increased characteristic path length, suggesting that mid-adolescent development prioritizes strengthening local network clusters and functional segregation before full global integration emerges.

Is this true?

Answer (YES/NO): YES